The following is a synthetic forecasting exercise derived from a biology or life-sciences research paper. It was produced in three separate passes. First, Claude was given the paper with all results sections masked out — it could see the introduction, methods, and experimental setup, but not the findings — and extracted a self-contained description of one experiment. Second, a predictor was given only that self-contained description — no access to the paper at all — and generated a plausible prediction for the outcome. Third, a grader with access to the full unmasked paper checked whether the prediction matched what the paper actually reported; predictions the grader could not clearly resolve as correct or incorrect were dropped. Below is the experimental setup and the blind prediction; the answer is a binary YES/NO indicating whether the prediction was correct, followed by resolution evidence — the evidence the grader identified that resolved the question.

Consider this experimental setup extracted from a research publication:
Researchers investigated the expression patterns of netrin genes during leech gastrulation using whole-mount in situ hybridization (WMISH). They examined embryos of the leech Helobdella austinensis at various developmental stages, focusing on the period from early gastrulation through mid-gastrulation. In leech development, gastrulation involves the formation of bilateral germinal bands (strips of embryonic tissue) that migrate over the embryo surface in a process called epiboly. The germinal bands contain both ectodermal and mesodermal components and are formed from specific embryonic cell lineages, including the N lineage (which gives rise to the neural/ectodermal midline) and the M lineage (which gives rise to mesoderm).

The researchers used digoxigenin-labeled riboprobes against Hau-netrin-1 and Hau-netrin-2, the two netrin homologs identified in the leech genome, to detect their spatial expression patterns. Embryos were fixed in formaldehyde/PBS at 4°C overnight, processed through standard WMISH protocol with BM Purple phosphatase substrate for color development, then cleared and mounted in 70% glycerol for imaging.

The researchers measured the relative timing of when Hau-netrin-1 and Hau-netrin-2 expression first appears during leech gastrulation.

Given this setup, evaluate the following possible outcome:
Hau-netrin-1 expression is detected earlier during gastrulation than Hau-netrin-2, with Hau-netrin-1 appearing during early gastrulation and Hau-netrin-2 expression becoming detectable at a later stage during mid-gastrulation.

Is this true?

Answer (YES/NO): NO